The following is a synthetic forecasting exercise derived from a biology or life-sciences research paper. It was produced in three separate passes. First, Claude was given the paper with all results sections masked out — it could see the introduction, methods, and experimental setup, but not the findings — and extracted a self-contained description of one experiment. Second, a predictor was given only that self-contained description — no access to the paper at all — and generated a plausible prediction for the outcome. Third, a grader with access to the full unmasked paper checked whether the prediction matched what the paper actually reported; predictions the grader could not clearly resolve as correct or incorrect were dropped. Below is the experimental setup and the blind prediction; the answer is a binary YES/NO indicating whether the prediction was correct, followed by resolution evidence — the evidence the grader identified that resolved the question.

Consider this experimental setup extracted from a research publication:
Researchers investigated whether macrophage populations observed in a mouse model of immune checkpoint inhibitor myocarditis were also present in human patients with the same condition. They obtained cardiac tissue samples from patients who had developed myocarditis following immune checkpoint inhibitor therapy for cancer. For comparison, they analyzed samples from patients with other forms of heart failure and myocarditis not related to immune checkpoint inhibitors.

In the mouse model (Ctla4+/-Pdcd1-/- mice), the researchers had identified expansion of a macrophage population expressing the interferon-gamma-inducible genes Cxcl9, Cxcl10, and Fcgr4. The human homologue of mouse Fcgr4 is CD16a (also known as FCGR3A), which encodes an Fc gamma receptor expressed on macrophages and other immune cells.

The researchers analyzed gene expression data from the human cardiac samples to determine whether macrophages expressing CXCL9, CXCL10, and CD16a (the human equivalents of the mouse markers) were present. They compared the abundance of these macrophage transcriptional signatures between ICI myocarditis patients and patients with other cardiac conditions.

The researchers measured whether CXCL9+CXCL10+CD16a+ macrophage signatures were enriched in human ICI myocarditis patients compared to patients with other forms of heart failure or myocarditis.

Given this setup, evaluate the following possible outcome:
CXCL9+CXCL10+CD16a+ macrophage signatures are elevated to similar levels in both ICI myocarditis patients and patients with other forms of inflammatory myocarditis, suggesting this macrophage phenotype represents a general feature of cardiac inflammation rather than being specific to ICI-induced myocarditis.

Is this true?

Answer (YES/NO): NO